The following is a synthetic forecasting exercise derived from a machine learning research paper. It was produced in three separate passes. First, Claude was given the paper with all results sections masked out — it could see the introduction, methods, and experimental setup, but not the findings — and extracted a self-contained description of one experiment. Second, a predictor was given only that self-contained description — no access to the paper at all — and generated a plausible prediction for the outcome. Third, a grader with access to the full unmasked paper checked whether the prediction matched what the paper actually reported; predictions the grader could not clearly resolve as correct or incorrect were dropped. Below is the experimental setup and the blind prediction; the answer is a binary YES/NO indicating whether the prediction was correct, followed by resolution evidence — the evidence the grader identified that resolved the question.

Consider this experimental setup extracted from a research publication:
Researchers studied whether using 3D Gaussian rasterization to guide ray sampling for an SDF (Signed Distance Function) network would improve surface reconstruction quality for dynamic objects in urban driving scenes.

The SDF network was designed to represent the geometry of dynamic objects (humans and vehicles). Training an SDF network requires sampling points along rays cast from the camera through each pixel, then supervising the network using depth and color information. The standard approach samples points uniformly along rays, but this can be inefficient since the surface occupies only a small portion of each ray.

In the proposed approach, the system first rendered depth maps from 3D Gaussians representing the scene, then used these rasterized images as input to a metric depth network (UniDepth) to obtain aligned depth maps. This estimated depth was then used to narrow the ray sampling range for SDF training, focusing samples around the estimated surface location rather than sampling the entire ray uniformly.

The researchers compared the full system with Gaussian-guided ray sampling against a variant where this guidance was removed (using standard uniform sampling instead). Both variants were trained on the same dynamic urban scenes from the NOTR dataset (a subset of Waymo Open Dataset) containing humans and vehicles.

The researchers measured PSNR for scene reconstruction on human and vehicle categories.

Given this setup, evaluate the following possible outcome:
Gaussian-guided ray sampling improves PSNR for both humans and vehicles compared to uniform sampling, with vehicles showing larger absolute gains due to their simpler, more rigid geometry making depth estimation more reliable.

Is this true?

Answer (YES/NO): YES